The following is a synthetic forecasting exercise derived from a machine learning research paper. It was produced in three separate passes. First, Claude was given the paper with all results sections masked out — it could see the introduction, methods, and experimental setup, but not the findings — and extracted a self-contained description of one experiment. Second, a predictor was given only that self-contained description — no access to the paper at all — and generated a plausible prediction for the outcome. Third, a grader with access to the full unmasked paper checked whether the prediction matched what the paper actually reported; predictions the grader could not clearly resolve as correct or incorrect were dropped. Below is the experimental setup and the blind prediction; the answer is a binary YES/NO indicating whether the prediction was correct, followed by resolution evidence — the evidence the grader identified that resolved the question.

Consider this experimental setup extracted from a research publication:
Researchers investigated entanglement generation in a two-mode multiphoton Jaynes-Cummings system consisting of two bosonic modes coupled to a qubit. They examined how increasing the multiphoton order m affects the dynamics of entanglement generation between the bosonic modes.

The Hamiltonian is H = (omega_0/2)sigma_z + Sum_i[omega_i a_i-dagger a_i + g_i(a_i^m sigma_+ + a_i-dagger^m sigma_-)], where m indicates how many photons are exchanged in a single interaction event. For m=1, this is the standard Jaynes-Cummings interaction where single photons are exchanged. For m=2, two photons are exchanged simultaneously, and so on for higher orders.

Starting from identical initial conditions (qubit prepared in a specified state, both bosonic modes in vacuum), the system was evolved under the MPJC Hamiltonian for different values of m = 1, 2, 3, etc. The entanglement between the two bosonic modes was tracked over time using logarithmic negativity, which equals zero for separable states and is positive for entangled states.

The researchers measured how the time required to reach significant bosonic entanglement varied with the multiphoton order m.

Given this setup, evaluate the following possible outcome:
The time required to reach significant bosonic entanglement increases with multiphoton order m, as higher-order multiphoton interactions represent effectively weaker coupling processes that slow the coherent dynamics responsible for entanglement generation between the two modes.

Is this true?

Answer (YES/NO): NO